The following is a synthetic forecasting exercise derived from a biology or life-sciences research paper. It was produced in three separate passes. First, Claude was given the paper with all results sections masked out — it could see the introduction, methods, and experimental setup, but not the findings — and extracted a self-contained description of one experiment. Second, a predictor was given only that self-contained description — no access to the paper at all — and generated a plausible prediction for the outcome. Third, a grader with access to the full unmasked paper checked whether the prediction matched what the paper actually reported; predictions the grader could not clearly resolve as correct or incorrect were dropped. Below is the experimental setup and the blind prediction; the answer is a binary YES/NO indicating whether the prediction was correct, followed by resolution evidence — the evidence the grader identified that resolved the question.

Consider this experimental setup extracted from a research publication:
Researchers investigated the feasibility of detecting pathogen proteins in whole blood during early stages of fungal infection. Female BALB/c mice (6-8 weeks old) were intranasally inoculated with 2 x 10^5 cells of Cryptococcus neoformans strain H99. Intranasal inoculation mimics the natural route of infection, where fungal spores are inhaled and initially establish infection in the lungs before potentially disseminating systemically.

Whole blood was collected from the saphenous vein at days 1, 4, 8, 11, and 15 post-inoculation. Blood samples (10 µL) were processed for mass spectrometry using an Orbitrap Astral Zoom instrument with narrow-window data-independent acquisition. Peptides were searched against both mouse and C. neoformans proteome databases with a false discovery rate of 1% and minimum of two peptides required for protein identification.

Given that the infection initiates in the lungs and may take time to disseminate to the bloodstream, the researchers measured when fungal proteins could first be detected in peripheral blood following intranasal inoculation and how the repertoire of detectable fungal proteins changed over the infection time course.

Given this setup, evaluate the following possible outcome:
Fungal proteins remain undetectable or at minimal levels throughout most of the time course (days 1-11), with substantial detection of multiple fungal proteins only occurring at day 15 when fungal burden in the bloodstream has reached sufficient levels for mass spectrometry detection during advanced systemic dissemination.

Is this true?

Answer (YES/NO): NO